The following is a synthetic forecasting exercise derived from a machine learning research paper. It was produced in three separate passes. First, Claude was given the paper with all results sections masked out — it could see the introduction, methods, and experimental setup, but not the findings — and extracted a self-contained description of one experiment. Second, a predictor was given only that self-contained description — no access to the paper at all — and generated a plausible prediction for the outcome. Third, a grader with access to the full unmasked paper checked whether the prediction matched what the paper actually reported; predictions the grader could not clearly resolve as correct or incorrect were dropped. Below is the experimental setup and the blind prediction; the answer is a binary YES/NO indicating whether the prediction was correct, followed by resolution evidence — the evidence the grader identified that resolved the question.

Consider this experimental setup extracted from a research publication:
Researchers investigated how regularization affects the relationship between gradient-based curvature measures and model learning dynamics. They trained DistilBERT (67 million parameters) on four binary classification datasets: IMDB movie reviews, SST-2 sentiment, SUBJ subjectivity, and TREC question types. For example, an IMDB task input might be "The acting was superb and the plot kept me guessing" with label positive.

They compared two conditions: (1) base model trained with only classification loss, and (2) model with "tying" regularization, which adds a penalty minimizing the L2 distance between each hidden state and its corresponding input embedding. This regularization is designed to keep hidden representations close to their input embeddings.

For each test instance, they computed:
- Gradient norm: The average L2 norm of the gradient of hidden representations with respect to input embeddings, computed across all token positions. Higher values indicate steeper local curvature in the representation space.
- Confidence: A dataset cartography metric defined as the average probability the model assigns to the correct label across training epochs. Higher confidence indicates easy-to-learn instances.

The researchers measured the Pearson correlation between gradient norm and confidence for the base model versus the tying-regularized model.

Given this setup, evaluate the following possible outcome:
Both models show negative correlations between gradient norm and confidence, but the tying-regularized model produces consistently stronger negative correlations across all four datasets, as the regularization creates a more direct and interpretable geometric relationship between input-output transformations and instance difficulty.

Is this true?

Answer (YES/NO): NO